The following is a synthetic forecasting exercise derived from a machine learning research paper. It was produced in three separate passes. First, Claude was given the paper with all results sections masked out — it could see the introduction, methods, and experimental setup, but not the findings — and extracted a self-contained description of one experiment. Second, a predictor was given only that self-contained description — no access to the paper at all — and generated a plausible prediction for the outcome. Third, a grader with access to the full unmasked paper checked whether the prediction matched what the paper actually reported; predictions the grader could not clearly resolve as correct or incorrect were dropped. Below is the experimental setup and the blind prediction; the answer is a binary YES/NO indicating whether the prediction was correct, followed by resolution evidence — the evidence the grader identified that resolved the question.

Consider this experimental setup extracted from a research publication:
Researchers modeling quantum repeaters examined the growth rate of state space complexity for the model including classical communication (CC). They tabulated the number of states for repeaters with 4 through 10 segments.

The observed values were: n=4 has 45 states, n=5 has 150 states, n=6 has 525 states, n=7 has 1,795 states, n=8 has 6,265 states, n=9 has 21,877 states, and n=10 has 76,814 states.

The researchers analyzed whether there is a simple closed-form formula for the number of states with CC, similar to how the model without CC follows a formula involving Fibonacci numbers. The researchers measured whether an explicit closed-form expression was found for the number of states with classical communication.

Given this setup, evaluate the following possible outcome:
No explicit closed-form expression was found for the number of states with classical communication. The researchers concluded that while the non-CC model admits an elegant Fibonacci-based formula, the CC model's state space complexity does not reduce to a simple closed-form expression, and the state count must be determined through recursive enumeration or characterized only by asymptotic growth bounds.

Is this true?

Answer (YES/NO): YES